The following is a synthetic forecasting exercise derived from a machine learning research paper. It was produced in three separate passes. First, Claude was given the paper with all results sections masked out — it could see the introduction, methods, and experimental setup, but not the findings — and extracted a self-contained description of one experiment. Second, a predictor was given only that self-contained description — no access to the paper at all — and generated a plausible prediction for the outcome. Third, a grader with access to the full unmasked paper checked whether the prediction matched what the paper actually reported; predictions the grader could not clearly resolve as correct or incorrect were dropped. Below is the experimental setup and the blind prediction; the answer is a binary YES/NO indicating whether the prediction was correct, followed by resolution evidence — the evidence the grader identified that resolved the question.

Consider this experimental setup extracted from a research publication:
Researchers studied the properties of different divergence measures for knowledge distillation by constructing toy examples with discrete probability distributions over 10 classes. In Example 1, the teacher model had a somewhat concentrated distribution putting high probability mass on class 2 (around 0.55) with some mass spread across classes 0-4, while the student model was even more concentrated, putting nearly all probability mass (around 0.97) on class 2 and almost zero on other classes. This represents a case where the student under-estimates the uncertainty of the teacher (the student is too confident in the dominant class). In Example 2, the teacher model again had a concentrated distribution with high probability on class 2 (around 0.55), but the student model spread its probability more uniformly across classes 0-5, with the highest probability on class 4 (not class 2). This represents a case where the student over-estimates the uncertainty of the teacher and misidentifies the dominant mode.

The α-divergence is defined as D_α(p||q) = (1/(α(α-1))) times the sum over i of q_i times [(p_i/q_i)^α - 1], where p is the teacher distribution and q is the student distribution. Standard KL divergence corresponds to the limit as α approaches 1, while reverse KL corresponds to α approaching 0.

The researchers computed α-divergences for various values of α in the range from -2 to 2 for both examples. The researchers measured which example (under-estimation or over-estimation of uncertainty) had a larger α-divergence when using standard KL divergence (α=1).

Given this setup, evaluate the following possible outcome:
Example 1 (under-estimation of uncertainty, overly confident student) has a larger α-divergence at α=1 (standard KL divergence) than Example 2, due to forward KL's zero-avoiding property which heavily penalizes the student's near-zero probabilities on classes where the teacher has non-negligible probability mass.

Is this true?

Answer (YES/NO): YES